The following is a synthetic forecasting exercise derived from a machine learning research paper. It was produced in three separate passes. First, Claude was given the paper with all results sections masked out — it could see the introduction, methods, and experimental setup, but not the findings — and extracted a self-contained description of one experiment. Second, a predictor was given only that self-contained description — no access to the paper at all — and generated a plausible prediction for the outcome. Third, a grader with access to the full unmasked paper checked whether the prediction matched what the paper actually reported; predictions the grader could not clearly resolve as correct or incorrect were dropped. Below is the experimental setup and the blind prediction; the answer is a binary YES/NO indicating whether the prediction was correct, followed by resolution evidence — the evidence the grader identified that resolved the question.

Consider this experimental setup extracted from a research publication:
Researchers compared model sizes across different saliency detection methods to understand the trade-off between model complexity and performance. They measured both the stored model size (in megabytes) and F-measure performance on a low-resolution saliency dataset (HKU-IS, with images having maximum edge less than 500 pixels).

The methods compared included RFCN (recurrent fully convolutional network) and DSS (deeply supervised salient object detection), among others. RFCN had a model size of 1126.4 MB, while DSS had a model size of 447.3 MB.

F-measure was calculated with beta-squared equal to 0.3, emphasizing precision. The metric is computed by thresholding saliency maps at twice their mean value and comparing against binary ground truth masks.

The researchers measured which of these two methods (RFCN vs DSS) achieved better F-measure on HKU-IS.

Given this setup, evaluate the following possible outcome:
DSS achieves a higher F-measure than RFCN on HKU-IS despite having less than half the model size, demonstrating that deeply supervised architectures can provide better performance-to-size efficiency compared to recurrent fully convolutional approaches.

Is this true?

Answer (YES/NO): YES